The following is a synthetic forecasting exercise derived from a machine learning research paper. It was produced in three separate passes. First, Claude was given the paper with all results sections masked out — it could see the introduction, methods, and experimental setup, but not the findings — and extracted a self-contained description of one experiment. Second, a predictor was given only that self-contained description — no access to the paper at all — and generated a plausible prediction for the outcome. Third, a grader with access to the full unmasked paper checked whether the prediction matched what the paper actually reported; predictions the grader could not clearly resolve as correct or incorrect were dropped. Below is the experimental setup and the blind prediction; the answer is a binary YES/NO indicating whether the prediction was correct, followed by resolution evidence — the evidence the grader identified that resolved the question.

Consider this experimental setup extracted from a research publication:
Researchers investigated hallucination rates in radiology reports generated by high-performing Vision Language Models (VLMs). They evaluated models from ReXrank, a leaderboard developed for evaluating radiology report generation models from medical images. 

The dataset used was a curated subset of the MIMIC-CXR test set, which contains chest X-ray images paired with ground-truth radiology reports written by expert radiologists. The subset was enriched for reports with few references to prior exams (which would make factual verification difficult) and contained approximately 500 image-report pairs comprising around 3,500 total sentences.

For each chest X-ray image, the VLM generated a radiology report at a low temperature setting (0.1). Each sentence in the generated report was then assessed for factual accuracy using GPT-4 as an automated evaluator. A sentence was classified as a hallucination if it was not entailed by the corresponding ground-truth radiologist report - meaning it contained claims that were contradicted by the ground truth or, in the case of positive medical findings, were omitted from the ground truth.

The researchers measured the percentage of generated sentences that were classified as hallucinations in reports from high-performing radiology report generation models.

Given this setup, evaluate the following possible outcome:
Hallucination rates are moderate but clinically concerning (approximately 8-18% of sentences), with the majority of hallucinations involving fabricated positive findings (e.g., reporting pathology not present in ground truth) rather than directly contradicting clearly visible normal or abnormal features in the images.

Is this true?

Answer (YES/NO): NO